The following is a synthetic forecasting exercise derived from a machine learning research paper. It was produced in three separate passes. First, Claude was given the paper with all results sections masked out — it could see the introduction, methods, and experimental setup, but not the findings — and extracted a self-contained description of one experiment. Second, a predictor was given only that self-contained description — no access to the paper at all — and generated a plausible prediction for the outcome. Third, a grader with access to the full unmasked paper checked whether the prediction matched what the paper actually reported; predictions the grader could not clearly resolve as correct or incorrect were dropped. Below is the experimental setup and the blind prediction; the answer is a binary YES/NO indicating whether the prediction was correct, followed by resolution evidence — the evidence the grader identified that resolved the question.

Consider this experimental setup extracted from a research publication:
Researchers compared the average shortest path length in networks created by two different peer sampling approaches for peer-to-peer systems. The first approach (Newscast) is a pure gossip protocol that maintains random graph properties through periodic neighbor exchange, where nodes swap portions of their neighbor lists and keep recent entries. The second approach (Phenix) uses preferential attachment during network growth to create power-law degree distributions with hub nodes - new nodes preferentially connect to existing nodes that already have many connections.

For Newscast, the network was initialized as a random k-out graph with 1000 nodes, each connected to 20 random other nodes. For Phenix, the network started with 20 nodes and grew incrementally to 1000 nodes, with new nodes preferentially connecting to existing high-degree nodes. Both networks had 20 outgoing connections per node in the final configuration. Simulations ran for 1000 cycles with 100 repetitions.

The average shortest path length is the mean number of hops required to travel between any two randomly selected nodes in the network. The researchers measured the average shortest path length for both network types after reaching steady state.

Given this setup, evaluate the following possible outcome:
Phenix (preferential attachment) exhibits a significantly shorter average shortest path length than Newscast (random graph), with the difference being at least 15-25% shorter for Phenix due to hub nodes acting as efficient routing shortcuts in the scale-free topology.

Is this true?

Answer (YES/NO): YES